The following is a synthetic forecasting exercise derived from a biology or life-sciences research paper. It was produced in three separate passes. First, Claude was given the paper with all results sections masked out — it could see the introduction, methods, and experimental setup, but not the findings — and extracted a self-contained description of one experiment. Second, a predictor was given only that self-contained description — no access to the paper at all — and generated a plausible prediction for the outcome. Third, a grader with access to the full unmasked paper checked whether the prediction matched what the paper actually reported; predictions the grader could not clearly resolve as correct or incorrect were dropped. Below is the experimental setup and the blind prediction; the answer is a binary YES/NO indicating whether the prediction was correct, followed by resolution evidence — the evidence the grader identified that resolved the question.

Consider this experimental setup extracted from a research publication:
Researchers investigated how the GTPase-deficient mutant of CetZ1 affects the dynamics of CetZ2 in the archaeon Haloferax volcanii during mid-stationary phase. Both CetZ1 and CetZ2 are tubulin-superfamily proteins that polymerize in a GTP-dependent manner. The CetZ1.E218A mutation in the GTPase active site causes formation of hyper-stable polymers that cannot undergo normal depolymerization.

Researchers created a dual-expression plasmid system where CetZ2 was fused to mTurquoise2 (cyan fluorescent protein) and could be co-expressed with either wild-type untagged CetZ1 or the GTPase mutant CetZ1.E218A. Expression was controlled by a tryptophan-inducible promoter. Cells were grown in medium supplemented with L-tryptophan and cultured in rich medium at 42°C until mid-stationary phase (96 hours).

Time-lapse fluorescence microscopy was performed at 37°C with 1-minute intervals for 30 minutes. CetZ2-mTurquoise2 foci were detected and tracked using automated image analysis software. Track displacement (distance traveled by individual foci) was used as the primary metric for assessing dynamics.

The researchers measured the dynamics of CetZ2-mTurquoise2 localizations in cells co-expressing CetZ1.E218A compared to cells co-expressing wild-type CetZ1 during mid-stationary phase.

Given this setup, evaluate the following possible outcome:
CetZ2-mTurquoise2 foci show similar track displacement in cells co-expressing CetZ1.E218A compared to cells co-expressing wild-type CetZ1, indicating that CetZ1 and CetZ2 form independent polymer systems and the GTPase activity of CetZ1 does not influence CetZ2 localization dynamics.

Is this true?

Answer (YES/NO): NO